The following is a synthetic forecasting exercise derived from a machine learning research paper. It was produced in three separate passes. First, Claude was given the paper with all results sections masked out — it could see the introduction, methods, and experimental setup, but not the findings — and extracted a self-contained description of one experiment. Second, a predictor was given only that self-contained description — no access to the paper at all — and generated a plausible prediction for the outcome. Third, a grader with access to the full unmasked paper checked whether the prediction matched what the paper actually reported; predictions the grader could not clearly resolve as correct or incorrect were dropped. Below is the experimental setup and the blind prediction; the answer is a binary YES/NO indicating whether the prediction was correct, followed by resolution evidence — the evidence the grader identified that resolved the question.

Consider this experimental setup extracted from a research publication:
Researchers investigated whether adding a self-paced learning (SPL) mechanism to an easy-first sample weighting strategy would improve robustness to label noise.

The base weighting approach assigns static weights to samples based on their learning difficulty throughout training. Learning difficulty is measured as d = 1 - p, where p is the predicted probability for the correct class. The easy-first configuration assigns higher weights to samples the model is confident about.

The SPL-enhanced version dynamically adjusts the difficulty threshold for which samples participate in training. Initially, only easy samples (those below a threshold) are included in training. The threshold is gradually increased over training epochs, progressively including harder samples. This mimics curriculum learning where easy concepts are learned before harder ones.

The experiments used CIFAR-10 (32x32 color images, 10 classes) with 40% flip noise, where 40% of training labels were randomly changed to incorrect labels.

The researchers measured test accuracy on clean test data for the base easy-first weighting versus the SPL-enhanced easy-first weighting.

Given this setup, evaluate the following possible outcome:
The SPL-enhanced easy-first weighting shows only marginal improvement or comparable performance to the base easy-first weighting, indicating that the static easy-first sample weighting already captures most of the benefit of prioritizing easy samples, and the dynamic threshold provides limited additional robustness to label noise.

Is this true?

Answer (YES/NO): YES